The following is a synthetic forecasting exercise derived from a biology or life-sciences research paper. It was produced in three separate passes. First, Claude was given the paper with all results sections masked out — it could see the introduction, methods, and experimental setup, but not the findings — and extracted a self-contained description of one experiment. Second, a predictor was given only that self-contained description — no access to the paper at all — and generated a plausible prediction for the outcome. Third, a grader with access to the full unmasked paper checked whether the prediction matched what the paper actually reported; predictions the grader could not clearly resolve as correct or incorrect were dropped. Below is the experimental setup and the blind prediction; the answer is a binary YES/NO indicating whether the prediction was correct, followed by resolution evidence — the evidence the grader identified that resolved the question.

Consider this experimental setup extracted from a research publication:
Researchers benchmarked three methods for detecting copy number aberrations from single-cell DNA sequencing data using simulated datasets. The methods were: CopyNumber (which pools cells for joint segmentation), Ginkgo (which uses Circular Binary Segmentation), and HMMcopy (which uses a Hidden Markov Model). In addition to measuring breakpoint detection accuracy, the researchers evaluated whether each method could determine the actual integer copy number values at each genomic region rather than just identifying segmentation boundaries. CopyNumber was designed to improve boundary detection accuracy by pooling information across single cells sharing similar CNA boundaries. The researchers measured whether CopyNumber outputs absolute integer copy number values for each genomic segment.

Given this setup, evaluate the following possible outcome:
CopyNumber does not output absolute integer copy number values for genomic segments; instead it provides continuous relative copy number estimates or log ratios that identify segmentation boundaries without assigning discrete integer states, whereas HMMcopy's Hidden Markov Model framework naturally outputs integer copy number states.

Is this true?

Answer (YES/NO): YES